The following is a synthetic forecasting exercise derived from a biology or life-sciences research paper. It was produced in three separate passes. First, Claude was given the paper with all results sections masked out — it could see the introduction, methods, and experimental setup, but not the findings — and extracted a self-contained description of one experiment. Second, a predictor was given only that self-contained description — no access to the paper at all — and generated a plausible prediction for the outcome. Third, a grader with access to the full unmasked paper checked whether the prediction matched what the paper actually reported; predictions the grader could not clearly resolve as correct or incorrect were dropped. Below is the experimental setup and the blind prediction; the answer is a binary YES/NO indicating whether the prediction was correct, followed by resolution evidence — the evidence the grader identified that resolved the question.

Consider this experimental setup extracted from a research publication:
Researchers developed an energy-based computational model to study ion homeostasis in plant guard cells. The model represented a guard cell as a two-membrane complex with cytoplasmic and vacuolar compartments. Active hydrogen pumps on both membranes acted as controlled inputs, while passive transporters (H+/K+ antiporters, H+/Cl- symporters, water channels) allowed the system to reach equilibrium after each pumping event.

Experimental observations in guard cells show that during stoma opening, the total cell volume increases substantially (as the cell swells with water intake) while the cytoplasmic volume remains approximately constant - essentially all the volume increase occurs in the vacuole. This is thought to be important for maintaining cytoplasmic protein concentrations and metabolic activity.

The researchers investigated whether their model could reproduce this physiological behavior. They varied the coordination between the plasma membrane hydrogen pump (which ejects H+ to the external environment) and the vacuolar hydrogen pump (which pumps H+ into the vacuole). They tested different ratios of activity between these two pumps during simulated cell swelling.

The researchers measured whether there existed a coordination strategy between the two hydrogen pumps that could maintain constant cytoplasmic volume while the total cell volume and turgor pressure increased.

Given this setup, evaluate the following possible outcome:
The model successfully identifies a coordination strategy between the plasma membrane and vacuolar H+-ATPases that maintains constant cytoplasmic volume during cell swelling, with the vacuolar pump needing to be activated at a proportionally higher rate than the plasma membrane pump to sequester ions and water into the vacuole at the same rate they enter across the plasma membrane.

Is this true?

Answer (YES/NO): NO